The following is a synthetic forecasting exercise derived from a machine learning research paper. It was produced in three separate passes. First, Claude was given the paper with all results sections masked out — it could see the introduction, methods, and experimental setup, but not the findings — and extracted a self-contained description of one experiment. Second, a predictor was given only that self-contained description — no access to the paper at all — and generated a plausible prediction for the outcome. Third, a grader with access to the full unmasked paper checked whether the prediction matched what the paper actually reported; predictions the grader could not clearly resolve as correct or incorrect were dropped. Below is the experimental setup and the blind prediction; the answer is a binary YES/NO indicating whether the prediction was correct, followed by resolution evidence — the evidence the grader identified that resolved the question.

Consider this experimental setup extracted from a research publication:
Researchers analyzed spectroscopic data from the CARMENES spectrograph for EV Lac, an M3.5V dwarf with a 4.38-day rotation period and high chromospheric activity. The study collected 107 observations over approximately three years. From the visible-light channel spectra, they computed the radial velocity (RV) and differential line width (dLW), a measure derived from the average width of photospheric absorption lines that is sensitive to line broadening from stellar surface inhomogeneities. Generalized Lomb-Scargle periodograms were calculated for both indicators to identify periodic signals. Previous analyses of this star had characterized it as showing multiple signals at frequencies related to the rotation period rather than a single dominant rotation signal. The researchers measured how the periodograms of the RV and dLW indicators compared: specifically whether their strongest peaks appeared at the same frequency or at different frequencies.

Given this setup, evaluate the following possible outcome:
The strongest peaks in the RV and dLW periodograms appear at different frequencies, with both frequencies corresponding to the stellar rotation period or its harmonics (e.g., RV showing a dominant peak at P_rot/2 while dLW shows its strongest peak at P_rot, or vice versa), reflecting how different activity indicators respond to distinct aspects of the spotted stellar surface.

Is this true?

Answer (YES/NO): YES